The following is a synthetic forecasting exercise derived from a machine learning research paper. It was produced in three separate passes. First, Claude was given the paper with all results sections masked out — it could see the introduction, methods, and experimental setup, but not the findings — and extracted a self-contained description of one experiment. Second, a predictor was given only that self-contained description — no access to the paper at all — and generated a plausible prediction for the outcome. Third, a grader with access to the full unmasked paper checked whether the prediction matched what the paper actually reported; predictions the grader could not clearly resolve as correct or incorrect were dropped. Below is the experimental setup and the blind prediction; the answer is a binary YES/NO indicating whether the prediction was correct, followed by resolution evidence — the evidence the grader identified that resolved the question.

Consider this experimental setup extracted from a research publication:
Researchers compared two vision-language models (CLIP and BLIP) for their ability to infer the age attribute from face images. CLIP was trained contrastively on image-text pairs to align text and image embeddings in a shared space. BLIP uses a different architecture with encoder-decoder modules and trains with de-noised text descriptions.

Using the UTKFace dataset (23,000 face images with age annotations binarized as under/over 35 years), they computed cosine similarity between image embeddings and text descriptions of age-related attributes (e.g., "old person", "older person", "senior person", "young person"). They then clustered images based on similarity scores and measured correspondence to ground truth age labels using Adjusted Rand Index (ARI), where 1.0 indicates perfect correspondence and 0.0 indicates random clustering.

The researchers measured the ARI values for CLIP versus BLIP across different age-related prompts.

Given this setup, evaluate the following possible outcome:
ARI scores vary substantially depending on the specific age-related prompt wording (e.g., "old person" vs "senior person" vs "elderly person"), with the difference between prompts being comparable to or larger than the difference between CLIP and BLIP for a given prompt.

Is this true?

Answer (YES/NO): YES